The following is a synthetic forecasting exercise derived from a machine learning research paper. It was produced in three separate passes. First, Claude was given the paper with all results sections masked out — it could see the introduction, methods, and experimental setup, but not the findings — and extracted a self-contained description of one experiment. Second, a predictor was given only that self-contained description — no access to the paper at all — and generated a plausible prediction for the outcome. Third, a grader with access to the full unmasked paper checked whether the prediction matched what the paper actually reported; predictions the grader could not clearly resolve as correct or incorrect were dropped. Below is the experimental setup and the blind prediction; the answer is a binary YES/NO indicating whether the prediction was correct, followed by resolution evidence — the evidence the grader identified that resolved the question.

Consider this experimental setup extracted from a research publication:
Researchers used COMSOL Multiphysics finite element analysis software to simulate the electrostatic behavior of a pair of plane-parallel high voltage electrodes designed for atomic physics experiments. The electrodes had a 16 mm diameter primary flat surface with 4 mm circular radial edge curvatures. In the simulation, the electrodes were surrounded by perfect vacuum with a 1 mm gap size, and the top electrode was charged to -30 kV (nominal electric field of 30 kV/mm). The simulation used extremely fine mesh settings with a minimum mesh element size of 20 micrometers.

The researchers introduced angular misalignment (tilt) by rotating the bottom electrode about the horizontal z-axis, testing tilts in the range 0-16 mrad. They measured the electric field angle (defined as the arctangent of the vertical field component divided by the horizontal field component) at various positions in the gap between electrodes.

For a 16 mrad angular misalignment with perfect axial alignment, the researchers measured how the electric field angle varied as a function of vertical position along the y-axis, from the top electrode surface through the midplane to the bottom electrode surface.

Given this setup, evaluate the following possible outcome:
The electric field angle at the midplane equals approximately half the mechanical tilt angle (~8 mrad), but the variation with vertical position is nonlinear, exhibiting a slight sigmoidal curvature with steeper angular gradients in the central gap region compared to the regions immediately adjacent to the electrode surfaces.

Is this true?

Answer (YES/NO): NO